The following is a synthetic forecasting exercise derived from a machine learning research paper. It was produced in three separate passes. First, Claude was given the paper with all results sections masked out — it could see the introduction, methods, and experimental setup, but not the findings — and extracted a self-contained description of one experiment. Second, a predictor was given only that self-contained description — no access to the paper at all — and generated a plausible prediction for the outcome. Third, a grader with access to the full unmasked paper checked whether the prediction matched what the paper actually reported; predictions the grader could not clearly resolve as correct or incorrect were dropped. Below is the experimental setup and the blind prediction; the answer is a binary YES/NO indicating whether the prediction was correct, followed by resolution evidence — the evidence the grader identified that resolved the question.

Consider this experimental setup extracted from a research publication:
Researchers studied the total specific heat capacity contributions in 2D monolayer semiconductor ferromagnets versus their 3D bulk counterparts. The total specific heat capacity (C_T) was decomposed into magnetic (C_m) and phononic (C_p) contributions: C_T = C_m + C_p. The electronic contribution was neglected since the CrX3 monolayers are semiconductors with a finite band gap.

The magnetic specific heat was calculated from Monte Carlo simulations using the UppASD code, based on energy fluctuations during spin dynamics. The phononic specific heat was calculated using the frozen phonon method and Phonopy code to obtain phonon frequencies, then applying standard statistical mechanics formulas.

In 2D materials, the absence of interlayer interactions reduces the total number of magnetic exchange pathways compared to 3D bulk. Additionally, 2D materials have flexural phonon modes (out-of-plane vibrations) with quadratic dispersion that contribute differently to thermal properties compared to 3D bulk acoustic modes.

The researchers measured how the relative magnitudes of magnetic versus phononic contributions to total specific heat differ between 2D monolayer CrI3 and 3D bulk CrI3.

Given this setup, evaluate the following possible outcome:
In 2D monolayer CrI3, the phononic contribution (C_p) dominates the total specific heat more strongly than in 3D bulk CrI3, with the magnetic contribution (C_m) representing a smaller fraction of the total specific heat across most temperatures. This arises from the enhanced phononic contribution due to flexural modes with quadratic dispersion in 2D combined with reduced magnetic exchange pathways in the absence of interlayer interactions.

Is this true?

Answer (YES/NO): YES